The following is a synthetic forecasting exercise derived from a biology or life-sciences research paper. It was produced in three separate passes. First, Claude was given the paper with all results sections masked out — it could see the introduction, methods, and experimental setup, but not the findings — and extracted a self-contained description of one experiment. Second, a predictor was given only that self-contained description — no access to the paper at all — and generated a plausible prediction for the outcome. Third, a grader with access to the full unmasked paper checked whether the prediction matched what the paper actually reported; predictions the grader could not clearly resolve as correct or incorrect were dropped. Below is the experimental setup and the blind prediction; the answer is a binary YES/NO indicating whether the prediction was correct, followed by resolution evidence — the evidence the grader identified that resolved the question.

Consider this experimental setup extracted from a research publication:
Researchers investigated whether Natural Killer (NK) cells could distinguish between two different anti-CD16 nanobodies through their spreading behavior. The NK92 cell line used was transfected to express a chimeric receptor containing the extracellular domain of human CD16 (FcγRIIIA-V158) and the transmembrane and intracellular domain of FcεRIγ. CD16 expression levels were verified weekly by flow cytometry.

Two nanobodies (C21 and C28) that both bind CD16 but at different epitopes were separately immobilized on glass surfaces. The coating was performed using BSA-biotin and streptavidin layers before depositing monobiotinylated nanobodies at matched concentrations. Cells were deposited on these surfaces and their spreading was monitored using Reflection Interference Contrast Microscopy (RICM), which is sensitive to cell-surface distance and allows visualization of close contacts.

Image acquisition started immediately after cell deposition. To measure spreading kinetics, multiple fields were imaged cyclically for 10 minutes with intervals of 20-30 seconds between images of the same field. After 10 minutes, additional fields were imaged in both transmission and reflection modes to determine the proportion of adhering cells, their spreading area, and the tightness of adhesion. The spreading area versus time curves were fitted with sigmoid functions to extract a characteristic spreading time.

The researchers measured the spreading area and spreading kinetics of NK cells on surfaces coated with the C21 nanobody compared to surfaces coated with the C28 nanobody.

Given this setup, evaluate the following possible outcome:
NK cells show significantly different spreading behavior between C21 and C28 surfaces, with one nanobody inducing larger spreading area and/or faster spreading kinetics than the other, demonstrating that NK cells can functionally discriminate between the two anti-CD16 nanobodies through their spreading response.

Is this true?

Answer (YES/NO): YES